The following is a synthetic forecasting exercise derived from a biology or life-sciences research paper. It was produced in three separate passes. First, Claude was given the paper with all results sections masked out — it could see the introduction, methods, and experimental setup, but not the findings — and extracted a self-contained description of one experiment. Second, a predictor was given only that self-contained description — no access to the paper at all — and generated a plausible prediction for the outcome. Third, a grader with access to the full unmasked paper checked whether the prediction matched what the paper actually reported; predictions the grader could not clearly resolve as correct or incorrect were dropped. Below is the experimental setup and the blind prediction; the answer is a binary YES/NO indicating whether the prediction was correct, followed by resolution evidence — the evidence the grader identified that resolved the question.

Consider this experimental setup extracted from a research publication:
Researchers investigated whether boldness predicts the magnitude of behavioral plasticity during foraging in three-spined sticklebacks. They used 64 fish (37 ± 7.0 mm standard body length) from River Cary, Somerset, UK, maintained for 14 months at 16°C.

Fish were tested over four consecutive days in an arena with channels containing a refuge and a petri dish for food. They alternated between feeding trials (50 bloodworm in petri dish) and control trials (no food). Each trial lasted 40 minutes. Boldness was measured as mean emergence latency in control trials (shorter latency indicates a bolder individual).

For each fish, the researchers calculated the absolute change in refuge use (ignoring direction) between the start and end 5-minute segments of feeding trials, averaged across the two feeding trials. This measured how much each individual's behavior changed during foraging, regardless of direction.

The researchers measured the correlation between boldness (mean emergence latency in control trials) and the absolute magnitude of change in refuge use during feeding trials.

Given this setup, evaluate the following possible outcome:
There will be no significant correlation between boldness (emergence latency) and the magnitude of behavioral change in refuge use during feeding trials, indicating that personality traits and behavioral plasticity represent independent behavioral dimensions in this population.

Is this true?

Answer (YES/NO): NO